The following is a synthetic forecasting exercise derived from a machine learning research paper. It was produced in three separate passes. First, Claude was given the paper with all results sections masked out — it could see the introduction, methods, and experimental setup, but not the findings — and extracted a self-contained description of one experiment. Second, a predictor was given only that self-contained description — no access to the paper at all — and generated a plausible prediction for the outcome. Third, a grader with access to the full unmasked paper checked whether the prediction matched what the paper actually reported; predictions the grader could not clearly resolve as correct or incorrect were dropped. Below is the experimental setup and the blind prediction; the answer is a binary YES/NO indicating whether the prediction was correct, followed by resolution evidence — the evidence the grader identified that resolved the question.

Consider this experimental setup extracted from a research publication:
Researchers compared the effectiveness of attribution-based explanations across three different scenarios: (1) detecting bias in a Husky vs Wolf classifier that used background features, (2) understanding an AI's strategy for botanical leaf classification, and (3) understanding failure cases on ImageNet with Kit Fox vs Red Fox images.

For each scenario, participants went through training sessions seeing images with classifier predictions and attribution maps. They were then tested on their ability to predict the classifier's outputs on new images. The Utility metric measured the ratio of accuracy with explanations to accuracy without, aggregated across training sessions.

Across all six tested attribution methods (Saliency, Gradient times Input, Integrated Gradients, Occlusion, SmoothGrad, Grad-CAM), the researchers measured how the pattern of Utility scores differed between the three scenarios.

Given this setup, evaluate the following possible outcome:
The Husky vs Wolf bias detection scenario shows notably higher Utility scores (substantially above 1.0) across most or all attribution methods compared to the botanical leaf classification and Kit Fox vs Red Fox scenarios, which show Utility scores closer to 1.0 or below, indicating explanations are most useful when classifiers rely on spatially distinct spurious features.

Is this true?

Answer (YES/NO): NO